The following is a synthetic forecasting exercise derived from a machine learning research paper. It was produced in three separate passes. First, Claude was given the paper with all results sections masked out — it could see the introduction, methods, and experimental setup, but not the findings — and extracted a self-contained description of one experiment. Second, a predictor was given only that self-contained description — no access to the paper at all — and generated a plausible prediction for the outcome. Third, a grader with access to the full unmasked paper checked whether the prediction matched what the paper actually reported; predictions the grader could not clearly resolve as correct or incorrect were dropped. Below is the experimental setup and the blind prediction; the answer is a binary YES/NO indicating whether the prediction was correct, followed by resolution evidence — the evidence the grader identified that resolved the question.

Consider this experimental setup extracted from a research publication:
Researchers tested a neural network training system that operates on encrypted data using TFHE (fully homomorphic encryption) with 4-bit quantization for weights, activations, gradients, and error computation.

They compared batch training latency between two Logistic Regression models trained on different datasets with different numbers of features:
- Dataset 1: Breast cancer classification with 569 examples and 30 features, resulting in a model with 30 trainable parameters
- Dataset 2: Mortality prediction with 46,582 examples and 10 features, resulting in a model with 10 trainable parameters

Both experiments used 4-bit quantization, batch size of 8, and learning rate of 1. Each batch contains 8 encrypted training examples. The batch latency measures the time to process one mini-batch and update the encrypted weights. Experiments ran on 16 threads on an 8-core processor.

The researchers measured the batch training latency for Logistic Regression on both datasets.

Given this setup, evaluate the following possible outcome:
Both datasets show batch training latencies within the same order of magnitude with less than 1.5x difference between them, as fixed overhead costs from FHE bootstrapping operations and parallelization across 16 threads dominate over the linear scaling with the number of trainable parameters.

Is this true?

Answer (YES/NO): YES